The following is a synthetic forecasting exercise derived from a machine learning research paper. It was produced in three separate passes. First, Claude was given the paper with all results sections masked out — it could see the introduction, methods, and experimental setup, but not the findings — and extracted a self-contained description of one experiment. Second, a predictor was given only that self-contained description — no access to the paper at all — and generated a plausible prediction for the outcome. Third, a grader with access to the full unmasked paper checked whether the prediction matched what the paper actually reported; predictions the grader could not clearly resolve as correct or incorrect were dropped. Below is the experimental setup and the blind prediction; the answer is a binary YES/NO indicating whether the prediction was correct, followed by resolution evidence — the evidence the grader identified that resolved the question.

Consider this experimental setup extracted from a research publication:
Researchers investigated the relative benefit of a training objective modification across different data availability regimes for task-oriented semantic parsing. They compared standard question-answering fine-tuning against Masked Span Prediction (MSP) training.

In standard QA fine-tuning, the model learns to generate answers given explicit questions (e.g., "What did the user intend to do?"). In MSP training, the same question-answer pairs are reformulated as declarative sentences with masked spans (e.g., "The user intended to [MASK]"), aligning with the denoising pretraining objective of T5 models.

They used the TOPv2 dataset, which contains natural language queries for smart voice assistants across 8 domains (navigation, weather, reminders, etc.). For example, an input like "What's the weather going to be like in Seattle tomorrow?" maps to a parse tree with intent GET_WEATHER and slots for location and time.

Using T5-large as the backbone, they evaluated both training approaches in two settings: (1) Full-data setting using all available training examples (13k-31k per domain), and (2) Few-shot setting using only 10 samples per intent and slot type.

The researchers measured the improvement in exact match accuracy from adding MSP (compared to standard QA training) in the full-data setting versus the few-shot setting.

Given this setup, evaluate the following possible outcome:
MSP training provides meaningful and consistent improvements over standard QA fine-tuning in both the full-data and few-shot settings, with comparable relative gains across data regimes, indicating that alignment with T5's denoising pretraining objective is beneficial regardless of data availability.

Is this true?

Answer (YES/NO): NO